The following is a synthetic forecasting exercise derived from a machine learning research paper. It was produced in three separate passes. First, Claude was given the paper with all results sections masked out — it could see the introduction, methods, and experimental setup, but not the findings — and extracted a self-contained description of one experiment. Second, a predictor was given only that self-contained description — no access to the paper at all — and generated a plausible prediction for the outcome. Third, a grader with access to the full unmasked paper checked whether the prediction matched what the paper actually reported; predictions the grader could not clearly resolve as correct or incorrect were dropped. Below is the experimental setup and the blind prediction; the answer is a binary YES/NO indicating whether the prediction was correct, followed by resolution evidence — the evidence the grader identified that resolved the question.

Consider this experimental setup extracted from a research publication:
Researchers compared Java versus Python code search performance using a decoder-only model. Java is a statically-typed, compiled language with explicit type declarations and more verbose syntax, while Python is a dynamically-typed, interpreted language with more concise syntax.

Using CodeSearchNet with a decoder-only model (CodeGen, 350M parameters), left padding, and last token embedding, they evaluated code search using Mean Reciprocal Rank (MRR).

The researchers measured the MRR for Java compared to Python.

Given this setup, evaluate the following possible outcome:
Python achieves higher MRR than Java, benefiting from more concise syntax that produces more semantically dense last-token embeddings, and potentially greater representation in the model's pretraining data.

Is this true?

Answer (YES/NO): NO